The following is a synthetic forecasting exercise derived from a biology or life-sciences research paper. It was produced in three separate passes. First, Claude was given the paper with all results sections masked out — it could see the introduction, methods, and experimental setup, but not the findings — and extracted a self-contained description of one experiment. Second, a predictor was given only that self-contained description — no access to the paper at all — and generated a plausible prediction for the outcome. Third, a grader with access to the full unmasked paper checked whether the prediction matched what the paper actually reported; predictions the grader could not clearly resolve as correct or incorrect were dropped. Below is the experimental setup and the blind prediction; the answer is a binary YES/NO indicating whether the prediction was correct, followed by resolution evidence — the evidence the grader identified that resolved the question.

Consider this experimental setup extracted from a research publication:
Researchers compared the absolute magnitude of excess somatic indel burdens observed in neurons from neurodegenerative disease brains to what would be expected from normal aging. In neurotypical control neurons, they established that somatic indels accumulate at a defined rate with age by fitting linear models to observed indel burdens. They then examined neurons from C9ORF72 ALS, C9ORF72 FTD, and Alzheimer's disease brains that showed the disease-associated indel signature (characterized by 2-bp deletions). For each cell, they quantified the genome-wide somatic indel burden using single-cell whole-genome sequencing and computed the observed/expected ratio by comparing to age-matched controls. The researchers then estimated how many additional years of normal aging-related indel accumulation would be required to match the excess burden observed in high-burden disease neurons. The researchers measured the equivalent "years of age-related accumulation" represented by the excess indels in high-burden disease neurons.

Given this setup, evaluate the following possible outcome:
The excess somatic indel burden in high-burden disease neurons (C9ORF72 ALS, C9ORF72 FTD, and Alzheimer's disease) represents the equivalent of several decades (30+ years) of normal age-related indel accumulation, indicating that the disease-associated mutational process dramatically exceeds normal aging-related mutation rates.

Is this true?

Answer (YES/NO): NO